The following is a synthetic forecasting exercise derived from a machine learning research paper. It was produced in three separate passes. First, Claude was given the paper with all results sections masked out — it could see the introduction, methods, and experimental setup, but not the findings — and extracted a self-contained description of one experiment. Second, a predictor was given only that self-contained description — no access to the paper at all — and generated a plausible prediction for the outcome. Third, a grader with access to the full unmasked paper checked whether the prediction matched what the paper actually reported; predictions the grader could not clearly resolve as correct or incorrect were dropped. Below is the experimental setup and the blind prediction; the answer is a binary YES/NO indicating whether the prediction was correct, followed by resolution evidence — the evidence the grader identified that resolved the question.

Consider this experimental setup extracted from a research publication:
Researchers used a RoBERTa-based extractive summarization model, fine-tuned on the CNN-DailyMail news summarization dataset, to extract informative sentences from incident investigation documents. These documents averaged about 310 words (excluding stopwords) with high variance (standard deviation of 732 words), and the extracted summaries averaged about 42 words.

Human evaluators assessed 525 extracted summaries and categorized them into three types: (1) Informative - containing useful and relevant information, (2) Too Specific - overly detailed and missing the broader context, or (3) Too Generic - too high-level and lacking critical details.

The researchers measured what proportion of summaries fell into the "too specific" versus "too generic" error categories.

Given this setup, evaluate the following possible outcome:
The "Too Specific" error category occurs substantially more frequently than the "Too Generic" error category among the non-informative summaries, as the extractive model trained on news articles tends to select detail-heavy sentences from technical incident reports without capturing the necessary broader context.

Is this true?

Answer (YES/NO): NO